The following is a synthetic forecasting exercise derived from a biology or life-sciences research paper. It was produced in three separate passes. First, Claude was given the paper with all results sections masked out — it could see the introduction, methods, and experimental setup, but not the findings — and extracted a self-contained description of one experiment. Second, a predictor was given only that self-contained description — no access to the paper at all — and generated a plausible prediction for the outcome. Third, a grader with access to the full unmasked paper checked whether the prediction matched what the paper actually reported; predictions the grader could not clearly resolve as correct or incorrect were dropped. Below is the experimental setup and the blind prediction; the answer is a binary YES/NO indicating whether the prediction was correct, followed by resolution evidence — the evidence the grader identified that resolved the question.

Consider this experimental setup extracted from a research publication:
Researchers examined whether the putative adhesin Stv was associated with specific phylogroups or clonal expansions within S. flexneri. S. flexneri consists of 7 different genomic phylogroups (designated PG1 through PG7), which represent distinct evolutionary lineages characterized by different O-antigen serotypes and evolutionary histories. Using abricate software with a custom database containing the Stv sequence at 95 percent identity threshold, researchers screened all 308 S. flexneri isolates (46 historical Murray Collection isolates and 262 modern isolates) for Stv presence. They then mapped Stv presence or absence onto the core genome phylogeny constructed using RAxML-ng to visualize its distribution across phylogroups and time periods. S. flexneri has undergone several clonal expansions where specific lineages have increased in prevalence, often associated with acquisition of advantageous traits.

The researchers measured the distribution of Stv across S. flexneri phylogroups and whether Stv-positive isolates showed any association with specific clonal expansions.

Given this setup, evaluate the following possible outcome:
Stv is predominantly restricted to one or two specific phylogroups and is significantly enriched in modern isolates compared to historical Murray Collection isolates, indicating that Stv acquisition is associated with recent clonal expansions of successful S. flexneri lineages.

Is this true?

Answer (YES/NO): YES